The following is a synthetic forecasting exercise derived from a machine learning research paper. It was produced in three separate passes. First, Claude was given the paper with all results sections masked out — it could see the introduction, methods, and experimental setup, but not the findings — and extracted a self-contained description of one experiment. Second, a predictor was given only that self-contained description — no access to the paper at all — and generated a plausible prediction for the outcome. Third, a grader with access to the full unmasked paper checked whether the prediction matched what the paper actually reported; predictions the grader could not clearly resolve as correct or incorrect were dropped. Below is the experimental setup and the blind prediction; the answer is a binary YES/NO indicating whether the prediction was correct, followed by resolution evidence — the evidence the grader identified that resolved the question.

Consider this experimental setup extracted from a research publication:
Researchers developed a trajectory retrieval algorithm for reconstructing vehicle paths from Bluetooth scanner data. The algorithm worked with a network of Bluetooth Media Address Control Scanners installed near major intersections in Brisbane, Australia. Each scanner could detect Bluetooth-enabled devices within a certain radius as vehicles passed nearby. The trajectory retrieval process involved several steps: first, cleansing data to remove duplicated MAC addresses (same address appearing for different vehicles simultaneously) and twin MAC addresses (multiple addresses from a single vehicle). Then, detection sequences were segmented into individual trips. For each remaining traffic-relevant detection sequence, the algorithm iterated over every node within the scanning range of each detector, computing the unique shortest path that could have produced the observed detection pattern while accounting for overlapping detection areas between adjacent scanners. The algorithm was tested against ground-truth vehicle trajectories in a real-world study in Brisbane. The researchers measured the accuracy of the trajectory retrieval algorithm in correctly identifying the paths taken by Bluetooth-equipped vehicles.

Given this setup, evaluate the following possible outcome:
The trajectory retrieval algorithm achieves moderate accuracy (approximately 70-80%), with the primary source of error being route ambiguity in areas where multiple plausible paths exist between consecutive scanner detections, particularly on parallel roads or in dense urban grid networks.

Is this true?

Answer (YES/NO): NO